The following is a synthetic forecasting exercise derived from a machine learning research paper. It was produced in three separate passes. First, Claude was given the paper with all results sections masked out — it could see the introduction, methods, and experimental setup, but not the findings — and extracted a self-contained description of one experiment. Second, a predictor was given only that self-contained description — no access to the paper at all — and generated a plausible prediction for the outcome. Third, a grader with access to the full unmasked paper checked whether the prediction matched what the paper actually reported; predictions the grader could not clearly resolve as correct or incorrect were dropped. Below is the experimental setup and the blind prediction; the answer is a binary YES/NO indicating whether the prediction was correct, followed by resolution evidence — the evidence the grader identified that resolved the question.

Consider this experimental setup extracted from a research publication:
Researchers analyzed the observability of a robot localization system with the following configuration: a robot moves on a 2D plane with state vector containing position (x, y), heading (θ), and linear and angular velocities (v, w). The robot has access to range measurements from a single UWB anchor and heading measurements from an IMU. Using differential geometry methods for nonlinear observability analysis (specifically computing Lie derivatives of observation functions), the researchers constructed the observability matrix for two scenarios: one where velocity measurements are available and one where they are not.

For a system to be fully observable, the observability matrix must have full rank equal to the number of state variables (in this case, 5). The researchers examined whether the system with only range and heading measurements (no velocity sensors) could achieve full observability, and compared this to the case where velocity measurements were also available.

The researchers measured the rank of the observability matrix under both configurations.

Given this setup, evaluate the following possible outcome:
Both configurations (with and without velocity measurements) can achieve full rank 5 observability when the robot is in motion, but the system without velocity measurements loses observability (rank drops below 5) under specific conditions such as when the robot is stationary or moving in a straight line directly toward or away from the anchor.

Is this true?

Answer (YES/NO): NO